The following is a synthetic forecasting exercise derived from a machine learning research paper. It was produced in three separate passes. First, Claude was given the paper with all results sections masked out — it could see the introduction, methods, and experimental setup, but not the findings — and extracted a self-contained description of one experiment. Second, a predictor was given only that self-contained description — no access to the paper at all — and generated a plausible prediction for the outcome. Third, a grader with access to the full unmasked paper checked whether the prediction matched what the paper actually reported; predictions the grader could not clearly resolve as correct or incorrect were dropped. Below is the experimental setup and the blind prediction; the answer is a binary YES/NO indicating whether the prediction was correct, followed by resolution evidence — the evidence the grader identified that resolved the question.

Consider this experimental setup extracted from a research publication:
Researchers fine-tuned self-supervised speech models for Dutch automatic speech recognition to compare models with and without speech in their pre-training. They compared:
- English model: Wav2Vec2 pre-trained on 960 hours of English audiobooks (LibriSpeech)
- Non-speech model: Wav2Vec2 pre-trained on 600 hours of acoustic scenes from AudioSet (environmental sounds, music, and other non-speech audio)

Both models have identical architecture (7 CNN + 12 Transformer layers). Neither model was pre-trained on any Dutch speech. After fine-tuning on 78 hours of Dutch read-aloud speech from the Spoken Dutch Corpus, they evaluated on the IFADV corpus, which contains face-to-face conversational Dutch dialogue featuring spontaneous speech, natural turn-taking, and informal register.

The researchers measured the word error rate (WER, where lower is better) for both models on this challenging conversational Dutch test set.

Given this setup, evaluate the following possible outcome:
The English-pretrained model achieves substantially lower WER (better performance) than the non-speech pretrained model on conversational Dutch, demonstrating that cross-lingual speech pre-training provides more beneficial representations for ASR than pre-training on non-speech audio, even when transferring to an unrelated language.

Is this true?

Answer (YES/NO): YES